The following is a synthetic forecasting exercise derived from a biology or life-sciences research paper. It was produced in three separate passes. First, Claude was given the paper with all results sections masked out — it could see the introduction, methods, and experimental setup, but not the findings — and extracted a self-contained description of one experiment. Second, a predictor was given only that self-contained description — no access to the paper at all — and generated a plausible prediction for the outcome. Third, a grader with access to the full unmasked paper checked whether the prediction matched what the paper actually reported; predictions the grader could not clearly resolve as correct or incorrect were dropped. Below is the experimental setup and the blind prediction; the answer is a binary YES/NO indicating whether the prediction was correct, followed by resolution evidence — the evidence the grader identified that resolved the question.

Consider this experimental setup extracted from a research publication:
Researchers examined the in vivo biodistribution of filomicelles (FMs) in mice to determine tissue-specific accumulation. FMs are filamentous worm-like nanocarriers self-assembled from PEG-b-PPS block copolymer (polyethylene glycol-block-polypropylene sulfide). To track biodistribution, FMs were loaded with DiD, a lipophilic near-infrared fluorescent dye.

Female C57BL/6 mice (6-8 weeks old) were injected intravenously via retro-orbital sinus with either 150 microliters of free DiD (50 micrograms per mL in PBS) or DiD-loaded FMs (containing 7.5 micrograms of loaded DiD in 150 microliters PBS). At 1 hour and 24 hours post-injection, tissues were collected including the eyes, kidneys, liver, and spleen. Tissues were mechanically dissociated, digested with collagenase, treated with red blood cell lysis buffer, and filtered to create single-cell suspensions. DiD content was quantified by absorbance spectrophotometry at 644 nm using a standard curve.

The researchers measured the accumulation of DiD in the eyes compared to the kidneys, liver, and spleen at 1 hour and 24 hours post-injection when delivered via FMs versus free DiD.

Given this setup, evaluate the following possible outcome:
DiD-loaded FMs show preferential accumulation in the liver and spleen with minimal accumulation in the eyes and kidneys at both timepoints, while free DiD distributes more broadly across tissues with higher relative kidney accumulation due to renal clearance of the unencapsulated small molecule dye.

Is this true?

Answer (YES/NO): NO